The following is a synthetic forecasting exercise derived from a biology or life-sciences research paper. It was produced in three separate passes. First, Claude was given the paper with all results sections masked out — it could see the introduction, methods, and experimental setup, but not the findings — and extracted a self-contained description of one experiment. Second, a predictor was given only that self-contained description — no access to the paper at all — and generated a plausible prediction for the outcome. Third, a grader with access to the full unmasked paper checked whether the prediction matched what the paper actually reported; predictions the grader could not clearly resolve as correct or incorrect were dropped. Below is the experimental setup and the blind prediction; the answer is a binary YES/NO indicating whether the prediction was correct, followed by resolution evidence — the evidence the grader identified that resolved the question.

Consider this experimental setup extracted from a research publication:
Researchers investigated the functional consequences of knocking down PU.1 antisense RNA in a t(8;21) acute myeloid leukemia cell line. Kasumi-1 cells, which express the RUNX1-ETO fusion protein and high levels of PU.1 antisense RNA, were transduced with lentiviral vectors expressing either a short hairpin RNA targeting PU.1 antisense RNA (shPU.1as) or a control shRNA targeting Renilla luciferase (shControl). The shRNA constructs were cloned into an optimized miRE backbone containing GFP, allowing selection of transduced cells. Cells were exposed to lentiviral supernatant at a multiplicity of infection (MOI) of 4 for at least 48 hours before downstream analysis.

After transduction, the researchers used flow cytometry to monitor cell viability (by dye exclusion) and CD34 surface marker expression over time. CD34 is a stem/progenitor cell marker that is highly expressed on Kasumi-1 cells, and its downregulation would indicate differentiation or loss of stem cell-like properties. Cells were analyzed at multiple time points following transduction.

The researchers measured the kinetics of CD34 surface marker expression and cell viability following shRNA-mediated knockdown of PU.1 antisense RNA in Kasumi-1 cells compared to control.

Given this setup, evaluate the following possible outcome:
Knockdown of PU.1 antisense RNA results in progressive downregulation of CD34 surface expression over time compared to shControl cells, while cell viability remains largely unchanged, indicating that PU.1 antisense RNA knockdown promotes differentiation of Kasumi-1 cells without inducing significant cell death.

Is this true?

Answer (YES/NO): NO